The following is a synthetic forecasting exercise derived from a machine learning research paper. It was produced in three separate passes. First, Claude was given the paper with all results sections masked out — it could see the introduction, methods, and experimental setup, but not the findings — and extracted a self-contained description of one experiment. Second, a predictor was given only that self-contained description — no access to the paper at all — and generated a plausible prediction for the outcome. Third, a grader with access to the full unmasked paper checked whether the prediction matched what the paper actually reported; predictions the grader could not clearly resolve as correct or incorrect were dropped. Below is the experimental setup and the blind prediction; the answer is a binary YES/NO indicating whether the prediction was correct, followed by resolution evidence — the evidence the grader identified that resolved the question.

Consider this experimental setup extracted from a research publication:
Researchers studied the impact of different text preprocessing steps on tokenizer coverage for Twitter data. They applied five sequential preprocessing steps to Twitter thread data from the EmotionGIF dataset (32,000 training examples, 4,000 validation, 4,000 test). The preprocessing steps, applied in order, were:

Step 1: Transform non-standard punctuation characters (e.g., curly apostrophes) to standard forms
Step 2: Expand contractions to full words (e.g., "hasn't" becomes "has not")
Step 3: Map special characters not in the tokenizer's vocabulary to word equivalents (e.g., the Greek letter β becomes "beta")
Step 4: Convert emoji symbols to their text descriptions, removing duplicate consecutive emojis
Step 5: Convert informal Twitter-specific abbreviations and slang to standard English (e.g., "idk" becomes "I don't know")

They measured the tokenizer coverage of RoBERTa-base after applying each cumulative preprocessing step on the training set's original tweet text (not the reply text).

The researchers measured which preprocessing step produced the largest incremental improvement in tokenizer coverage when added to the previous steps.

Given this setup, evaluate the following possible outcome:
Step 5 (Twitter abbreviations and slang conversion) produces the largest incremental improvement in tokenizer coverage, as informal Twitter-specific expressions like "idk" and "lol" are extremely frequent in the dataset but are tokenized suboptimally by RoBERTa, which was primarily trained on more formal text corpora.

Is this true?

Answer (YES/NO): NO